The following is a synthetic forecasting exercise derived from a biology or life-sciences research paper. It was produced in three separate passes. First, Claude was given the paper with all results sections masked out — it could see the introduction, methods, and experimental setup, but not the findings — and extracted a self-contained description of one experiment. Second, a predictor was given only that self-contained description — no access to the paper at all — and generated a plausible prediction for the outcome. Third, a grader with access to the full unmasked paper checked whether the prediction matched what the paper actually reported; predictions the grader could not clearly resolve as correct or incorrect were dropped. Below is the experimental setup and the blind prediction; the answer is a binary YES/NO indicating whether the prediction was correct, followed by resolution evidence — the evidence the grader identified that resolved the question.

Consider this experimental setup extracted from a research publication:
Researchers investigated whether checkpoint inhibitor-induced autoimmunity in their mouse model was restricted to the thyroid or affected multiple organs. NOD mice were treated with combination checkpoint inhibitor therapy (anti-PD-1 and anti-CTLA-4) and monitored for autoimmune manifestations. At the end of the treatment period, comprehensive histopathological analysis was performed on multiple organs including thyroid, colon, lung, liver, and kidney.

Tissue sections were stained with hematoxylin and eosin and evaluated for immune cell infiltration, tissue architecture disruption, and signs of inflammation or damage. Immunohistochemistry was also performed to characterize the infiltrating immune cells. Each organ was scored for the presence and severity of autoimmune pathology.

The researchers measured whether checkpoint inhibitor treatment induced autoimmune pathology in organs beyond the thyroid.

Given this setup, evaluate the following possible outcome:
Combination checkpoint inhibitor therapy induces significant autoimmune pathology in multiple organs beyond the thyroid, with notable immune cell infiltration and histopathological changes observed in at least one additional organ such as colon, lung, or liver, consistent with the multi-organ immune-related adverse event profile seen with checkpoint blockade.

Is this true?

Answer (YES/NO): YES